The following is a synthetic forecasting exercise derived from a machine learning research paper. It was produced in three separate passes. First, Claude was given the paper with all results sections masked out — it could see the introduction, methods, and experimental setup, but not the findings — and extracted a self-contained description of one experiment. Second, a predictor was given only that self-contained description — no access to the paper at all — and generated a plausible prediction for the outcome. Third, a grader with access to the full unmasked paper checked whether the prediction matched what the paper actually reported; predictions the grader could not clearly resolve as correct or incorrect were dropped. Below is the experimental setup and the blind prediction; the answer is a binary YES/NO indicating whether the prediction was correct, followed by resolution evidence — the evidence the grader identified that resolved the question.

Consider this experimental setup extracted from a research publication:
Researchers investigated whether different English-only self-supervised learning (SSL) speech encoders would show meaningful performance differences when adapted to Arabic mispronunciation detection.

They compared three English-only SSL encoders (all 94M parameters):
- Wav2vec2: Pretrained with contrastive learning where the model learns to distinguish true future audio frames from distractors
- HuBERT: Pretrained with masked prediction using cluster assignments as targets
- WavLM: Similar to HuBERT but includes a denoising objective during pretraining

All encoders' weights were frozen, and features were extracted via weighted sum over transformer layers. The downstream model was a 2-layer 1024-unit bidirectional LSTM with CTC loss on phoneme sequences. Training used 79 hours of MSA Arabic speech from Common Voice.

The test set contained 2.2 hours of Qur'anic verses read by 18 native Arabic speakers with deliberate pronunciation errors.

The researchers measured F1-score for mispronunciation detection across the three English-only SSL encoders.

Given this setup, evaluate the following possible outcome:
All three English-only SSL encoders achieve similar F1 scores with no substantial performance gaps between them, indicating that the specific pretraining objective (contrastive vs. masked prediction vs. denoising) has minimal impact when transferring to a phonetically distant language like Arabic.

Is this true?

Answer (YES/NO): YES